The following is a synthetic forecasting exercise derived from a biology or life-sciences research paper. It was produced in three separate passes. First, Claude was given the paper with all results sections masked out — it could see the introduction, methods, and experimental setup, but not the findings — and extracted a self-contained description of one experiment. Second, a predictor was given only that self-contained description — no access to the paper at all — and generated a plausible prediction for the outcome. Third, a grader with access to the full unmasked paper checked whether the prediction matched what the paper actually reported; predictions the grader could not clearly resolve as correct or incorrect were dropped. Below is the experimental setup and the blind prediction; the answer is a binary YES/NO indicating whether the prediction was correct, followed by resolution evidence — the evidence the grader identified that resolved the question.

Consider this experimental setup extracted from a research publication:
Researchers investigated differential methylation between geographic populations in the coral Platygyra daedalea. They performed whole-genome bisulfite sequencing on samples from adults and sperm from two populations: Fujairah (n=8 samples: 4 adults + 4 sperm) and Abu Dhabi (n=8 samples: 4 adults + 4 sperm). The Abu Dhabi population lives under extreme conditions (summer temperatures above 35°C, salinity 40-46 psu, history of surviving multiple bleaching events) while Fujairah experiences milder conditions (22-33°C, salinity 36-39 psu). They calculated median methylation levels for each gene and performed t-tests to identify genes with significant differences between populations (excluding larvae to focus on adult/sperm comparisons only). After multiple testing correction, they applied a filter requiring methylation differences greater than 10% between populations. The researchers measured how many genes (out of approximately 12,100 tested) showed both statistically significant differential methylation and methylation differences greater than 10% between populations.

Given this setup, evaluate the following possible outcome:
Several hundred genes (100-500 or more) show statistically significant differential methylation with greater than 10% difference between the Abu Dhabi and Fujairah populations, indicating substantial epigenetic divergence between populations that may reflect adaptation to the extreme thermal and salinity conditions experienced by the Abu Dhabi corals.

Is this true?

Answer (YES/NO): YES